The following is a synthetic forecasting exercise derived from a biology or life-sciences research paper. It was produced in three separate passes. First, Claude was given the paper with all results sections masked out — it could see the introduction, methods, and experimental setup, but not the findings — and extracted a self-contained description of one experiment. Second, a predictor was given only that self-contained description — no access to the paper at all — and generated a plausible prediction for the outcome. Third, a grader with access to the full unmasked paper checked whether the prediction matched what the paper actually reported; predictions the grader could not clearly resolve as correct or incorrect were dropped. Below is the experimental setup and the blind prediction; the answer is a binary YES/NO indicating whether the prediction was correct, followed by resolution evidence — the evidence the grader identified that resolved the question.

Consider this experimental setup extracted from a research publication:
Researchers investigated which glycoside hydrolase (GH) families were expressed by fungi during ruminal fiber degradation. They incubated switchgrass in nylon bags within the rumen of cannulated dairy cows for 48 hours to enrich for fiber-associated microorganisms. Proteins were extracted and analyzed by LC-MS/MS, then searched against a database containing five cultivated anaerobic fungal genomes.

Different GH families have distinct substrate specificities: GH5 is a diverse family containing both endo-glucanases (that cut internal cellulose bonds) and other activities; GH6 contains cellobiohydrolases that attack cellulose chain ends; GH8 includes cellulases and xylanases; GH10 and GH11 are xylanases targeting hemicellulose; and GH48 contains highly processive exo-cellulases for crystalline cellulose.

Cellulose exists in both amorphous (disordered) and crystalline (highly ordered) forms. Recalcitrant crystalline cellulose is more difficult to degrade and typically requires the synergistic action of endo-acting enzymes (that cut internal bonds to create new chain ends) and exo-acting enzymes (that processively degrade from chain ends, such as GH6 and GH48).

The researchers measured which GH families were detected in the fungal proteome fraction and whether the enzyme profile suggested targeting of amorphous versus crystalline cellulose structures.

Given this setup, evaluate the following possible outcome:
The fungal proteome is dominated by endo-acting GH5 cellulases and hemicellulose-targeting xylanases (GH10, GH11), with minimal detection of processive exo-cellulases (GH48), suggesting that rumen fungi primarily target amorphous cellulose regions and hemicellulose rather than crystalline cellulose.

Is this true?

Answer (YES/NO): NO